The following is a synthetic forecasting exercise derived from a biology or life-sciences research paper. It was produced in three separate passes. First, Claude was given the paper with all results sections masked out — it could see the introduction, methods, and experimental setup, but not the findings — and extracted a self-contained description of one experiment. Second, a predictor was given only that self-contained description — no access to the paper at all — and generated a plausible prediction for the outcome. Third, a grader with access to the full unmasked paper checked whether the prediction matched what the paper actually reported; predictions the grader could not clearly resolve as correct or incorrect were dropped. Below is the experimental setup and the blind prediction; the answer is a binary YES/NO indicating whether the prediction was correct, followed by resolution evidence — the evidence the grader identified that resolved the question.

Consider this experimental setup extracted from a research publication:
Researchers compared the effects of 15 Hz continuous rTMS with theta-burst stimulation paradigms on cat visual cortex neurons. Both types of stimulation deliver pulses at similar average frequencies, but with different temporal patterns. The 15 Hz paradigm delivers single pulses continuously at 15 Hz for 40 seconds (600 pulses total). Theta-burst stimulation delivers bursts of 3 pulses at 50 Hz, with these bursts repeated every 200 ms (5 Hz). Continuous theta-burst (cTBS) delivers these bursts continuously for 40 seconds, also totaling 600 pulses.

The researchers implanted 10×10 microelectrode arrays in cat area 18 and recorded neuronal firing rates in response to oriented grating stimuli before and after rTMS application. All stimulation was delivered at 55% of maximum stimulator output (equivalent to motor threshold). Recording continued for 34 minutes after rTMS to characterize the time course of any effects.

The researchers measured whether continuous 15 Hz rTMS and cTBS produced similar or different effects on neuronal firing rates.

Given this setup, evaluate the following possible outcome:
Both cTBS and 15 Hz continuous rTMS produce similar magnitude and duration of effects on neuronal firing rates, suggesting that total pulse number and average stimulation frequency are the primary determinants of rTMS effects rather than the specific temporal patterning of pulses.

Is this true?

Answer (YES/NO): NO